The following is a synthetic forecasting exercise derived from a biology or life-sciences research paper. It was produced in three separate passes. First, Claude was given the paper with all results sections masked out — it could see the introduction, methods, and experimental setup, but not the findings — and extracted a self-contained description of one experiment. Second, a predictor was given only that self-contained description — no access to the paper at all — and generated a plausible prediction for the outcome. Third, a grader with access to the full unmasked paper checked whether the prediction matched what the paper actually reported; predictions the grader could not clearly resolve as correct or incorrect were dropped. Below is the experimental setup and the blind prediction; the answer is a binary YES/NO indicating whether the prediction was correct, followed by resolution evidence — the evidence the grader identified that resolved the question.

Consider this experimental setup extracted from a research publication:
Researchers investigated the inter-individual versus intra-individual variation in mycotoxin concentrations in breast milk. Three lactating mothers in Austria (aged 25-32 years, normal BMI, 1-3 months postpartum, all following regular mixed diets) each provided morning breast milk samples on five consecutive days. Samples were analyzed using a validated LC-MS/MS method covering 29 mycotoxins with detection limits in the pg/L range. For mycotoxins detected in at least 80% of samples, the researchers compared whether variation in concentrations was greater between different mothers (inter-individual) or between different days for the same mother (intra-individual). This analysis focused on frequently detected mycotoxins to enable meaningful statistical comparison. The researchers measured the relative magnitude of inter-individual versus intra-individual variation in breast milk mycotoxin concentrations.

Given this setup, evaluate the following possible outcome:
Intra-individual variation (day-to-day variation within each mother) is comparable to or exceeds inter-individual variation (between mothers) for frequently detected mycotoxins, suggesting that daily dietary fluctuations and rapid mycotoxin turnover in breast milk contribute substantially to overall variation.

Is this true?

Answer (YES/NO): NO